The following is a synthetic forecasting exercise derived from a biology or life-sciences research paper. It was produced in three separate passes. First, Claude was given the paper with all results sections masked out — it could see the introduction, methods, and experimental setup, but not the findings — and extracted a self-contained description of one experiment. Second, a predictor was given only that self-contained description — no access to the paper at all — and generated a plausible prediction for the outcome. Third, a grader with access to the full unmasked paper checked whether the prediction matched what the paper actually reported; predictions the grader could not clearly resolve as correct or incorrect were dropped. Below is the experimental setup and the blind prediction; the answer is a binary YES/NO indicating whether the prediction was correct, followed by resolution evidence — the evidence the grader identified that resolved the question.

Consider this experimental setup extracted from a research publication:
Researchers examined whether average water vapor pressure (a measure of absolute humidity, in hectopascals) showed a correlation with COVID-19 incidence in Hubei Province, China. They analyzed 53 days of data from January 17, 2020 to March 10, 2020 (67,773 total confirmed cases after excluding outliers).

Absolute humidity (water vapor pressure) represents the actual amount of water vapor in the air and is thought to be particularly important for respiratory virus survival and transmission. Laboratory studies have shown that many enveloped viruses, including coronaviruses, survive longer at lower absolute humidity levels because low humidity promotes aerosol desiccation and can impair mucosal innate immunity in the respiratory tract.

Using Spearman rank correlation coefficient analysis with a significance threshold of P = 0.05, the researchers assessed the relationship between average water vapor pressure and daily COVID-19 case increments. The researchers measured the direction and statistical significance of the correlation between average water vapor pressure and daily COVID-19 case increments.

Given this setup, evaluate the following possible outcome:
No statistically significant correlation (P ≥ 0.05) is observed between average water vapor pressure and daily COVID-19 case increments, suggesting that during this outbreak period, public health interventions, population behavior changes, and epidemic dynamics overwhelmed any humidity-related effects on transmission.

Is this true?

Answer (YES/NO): NO